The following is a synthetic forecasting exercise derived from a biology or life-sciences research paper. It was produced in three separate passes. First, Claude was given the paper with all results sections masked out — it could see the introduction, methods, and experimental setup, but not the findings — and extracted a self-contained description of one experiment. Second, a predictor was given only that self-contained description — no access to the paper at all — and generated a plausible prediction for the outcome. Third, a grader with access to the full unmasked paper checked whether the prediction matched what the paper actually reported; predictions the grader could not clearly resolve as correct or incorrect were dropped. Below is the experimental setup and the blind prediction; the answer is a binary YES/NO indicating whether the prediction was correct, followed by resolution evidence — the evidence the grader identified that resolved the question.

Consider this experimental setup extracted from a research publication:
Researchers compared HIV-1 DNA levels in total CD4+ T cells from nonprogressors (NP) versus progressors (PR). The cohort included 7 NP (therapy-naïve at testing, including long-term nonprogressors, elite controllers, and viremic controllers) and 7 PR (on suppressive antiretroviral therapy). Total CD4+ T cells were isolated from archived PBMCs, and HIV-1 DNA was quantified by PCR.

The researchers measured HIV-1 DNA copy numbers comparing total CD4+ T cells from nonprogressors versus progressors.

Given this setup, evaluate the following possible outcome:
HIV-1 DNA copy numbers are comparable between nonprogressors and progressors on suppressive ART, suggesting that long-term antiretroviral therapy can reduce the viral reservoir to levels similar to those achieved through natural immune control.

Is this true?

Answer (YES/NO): YES